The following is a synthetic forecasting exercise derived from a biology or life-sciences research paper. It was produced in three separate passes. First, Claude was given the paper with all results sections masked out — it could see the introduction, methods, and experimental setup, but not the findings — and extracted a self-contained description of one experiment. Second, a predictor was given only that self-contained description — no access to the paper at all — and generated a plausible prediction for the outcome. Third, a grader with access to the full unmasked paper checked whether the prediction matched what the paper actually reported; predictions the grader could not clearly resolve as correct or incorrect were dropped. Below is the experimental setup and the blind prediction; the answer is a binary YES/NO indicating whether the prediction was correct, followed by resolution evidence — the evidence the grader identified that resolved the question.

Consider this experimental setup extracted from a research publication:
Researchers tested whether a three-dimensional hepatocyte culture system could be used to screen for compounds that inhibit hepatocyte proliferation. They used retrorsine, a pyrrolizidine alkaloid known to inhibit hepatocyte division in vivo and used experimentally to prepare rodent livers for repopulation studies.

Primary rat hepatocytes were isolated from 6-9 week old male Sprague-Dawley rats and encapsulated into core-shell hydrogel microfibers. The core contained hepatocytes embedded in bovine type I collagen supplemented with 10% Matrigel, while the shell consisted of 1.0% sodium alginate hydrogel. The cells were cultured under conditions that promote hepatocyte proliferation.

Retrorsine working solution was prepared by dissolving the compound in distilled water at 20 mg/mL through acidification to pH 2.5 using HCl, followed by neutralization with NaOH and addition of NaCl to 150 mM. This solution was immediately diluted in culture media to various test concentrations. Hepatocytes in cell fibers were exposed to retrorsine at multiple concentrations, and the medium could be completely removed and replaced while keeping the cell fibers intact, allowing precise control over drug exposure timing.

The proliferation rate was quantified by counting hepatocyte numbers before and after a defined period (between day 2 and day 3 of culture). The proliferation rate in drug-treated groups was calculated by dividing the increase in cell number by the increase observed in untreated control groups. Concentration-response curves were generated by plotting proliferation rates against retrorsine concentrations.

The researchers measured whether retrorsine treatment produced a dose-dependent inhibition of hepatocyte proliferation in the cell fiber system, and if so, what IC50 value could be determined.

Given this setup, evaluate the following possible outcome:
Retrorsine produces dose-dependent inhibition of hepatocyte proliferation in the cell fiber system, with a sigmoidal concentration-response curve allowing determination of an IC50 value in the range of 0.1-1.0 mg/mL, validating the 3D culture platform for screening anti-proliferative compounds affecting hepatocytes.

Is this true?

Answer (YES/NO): NO